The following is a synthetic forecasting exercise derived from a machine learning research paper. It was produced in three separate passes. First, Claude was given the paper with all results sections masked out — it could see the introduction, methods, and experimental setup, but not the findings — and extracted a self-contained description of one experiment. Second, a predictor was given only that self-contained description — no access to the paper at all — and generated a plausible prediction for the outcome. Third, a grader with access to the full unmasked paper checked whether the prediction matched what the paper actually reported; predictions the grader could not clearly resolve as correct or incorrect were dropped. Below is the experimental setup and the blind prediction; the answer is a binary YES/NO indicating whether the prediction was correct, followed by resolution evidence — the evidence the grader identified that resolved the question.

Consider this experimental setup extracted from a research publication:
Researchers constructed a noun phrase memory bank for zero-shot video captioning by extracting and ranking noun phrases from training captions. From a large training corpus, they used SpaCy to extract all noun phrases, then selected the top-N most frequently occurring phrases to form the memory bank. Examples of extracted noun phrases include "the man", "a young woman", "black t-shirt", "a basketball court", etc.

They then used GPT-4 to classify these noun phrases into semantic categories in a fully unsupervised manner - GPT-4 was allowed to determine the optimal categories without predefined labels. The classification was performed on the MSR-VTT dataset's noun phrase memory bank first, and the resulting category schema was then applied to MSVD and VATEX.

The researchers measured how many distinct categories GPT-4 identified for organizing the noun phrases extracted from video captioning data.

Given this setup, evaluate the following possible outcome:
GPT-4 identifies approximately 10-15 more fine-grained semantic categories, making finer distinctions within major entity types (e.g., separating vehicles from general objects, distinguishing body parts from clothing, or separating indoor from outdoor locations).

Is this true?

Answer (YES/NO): NO